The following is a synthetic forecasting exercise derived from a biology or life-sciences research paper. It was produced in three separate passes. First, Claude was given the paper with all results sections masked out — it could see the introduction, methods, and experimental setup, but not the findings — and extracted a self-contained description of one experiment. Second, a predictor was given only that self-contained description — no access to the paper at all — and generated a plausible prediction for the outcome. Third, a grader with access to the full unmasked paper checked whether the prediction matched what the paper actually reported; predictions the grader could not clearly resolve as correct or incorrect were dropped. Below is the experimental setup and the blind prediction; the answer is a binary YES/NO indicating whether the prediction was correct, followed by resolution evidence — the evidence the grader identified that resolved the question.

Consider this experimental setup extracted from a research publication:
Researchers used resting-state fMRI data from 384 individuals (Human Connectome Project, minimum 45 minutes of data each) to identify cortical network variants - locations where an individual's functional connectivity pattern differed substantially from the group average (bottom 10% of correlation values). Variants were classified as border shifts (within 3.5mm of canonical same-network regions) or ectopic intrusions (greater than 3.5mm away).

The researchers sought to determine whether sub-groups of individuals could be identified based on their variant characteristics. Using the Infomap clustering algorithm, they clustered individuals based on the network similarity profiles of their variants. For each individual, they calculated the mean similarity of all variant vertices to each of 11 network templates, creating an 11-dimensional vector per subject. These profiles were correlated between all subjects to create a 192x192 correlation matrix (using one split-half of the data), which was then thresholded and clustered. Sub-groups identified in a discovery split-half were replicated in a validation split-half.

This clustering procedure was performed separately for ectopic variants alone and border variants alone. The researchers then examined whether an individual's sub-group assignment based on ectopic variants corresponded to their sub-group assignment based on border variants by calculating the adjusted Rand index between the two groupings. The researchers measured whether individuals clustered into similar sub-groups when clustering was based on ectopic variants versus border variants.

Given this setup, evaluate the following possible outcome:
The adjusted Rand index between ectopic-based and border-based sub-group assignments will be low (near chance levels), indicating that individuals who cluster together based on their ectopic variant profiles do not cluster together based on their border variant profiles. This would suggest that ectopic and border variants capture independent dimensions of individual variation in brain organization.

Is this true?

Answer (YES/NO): YES